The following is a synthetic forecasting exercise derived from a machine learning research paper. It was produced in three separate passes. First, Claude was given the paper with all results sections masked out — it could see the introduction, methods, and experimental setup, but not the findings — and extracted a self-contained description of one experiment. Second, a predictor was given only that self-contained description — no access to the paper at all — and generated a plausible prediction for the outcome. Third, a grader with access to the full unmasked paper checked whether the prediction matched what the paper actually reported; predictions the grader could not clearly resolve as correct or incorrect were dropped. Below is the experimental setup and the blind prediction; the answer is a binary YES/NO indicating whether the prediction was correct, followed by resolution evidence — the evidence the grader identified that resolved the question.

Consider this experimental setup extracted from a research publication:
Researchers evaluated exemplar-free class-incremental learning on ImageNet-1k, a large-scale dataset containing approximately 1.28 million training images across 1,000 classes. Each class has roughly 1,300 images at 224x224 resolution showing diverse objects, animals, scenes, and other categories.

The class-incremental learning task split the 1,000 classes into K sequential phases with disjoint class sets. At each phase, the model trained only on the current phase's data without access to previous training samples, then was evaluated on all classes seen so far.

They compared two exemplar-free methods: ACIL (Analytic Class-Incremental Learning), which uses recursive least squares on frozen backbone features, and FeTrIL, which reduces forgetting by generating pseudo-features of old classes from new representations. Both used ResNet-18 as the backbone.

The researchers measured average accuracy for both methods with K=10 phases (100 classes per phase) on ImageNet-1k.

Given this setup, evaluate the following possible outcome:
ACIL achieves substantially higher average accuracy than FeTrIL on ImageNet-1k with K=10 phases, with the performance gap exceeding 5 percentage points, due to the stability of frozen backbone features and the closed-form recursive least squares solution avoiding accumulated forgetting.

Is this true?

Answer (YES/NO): NO